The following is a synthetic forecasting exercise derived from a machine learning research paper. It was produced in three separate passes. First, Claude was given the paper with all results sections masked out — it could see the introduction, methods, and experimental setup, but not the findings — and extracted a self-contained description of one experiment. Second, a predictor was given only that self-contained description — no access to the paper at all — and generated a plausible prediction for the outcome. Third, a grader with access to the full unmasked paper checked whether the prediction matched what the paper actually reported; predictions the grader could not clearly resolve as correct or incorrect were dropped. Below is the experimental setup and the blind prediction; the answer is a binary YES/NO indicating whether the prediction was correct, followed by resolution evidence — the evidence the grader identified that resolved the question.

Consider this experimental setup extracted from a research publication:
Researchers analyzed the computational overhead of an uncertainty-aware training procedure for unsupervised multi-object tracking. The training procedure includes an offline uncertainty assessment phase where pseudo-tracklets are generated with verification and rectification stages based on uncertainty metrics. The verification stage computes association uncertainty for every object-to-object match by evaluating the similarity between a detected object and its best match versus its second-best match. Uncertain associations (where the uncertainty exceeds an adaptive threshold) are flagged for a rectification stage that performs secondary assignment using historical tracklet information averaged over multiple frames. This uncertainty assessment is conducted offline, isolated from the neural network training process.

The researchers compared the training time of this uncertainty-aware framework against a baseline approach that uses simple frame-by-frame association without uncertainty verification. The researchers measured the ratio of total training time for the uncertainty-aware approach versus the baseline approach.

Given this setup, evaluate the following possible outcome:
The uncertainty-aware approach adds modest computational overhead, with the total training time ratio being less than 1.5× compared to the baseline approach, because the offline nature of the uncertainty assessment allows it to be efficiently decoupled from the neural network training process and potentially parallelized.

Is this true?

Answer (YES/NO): NO